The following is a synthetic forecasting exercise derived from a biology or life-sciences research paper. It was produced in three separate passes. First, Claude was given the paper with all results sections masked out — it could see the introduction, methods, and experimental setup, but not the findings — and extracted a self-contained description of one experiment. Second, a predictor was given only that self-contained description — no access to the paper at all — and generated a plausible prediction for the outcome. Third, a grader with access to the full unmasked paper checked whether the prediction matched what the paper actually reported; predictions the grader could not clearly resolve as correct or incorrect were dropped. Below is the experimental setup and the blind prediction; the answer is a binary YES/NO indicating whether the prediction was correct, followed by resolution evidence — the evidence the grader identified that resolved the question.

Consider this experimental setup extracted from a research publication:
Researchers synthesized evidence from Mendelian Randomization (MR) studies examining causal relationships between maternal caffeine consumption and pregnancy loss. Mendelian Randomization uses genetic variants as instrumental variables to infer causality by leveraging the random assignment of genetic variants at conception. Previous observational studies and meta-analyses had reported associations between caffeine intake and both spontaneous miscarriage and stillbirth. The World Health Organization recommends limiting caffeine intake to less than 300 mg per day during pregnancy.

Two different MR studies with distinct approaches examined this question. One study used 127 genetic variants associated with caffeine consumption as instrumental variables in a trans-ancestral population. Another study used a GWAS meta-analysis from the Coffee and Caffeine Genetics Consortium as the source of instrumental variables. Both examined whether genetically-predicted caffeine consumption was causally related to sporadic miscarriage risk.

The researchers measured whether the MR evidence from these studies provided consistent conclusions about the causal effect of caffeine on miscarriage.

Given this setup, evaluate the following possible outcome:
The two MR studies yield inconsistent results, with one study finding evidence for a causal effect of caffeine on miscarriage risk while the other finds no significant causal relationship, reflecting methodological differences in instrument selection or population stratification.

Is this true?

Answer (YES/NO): YES